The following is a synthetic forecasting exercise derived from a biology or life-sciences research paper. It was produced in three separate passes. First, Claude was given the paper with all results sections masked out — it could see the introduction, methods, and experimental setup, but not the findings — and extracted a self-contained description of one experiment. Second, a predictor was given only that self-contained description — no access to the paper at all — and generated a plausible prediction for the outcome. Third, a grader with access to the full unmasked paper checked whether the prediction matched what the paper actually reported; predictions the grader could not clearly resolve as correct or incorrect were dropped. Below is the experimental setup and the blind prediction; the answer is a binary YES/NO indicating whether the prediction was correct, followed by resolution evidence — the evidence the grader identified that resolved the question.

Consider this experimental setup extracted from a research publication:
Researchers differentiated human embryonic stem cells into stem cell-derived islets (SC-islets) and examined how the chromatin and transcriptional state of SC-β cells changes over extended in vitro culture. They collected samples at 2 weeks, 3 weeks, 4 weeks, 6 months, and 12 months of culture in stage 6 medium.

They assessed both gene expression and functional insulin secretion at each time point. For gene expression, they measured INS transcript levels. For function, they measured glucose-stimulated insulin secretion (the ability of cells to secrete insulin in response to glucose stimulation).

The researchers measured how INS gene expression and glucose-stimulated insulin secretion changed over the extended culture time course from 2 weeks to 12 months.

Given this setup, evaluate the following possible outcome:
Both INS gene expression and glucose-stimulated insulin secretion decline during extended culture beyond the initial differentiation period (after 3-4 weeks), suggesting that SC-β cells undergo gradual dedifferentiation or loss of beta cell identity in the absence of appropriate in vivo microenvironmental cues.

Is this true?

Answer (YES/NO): NO